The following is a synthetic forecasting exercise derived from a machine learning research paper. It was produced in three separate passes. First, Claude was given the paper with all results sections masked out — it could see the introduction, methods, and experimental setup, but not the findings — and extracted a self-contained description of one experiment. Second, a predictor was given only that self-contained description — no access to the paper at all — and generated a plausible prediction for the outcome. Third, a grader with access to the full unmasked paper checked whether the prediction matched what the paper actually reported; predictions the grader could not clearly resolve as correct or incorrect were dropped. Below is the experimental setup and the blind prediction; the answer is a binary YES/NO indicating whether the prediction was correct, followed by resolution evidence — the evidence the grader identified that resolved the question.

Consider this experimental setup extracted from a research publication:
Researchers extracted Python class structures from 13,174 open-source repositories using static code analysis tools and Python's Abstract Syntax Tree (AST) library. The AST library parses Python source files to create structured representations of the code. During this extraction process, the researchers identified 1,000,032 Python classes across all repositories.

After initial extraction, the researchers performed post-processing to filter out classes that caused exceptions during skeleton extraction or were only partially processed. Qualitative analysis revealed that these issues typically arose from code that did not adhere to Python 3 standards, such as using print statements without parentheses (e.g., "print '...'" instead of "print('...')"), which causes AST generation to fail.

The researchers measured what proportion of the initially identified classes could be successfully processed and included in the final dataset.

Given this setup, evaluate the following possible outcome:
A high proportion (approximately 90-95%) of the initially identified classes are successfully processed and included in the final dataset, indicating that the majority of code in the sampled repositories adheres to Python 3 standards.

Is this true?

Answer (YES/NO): NO